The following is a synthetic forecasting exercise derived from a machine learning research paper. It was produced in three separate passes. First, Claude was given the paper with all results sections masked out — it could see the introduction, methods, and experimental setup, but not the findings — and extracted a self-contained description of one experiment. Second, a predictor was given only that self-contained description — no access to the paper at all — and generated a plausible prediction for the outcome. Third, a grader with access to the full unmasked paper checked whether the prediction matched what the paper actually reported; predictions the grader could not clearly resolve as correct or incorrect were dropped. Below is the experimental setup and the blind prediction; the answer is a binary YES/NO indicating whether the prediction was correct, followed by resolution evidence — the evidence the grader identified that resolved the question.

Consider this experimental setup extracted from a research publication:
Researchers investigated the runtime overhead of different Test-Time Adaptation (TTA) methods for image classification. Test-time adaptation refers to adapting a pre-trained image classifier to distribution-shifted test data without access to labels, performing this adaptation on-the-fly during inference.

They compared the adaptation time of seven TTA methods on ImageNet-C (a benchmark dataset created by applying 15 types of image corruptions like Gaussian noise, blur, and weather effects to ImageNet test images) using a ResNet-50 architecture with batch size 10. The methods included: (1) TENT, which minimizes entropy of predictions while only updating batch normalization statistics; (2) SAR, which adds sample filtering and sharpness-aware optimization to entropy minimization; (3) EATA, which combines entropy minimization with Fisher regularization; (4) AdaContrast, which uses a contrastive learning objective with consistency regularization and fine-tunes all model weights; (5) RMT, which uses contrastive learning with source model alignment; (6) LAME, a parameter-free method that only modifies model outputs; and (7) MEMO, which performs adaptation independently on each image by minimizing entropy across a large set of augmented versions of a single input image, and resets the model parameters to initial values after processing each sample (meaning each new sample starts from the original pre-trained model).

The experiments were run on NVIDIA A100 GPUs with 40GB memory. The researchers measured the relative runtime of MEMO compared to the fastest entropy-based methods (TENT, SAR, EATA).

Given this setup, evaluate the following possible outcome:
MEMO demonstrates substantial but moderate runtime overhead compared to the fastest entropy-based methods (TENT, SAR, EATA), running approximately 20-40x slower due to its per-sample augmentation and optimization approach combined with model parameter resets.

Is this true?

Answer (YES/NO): NO